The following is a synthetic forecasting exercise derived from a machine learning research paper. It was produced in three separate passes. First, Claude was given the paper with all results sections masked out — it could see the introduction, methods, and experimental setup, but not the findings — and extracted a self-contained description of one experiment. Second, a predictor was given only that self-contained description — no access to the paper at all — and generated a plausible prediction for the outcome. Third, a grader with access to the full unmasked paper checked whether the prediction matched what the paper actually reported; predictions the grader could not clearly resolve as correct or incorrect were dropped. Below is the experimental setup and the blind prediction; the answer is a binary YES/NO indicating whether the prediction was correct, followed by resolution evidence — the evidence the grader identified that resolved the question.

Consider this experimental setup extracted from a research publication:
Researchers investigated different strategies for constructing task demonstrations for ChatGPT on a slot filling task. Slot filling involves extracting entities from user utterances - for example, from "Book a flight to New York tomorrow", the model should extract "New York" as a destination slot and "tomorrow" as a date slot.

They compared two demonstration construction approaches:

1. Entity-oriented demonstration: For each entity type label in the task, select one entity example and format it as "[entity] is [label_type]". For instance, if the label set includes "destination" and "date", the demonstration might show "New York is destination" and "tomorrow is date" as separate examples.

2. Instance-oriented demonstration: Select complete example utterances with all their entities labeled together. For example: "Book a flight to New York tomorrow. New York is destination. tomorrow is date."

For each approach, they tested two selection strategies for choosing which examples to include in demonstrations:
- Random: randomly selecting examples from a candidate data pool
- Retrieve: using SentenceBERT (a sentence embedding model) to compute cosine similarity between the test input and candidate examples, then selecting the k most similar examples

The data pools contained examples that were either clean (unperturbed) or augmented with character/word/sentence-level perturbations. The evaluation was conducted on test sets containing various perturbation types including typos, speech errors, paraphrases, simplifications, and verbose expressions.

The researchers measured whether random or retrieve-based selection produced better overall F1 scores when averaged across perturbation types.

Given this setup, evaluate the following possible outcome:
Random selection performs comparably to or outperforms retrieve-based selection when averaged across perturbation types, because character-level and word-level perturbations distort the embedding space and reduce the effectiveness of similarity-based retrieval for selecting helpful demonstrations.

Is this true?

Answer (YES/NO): YES